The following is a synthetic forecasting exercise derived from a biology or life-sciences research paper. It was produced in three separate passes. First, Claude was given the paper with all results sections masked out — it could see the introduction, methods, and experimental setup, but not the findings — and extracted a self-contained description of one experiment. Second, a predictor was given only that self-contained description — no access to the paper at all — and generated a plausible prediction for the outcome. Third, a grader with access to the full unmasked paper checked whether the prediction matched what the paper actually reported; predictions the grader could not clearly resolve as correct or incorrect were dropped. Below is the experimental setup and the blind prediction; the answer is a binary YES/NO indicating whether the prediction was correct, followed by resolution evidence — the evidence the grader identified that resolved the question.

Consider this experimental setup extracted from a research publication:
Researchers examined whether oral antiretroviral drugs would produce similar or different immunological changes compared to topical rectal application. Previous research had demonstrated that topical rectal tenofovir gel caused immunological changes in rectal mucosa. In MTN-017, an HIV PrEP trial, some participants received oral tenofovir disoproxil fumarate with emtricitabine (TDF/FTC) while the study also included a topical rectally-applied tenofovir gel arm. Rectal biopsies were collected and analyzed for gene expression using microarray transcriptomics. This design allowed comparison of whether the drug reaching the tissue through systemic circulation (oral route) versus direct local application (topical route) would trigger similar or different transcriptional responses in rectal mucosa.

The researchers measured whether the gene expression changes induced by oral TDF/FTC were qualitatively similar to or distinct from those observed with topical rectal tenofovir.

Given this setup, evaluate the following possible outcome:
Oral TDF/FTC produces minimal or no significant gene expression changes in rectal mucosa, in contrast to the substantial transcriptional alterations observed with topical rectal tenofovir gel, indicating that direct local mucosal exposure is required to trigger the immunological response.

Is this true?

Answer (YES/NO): NO